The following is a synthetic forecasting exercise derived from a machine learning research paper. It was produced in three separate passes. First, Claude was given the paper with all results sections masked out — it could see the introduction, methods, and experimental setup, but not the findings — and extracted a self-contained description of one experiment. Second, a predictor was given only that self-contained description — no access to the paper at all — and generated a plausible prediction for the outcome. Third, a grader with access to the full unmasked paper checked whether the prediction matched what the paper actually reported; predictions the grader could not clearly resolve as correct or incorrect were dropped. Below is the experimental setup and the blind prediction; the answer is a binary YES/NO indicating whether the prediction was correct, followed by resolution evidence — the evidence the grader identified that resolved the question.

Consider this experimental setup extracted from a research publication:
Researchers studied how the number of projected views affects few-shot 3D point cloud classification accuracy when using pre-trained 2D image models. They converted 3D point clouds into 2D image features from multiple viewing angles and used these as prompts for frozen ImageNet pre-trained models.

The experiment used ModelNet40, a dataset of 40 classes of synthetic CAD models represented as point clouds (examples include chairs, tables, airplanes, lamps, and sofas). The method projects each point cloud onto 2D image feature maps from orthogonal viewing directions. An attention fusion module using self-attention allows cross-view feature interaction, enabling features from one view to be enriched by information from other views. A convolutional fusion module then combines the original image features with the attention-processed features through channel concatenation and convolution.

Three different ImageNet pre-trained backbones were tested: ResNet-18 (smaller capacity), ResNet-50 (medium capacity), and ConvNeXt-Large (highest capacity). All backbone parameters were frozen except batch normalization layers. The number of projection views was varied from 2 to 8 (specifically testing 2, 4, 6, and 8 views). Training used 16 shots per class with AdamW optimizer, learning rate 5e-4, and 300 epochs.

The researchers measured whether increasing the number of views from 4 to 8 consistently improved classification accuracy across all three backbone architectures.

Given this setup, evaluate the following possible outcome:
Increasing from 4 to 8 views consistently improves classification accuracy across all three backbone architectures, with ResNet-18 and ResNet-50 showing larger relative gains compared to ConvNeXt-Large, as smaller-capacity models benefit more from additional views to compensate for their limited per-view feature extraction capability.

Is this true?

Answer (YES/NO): NO